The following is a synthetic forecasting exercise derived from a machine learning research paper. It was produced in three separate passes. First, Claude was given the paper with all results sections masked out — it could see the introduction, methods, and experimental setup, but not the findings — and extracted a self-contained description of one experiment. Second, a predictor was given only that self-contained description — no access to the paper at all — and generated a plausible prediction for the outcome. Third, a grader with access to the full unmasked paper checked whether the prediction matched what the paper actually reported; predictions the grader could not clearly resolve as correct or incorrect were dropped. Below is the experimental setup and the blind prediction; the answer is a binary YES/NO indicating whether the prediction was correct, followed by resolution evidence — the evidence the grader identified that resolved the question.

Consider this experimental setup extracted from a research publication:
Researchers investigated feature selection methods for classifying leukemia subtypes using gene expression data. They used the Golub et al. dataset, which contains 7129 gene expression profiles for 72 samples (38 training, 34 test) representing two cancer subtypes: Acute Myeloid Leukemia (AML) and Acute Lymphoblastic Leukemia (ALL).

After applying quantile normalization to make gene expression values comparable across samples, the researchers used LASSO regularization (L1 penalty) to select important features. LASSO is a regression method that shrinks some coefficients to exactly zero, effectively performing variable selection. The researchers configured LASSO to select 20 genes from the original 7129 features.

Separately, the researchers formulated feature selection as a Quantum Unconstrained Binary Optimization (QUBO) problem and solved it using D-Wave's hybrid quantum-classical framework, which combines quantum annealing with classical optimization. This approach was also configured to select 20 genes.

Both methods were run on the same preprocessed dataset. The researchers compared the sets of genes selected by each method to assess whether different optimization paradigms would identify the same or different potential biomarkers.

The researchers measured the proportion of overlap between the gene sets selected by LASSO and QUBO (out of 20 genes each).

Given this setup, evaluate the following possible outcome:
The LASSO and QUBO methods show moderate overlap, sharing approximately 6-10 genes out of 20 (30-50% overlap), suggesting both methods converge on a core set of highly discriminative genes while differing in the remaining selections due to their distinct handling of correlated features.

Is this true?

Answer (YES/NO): NO